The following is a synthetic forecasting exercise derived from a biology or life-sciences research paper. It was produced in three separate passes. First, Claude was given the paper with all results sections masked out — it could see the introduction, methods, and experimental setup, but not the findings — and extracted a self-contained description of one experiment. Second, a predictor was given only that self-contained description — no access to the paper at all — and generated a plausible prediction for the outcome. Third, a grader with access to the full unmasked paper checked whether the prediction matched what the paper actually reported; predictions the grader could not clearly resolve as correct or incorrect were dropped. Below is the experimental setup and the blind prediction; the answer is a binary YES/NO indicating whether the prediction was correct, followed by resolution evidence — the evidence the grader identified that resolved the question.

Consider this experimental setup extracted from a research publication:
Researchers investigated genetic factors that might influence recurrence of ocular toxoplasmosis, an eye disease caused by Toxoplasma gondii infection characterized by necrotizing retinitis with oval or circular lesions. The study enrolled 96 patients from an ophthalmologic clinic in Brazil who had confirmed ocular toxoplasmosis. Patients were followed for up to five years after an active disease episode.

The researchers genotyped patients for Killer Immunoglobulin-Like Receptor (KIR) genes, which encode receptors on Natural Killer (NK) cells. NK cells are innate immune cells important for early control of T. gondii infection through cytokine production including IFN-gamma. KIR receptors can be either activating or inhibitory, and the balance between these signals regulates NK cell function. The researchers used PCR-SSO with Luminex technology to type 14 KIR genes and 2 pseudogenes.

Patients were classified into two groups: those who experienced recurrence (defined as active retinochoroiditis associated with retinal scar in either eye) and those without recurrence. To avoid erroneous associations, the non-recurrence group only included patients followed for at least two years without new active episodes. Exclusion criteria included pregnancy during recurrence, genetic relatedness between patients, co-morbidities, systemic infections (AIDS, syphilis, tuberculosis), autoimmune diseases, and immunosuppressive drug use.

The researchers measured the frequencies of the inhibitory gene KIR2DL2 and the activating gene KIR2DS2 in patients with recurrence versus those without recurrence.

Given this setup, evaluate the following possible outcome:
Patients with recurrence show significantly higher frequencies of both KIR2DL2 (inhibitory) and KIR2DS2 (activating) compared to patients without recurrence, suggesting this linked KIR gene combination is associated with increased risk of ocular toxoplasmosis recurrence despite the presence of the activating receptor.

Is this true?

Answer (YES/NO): NO